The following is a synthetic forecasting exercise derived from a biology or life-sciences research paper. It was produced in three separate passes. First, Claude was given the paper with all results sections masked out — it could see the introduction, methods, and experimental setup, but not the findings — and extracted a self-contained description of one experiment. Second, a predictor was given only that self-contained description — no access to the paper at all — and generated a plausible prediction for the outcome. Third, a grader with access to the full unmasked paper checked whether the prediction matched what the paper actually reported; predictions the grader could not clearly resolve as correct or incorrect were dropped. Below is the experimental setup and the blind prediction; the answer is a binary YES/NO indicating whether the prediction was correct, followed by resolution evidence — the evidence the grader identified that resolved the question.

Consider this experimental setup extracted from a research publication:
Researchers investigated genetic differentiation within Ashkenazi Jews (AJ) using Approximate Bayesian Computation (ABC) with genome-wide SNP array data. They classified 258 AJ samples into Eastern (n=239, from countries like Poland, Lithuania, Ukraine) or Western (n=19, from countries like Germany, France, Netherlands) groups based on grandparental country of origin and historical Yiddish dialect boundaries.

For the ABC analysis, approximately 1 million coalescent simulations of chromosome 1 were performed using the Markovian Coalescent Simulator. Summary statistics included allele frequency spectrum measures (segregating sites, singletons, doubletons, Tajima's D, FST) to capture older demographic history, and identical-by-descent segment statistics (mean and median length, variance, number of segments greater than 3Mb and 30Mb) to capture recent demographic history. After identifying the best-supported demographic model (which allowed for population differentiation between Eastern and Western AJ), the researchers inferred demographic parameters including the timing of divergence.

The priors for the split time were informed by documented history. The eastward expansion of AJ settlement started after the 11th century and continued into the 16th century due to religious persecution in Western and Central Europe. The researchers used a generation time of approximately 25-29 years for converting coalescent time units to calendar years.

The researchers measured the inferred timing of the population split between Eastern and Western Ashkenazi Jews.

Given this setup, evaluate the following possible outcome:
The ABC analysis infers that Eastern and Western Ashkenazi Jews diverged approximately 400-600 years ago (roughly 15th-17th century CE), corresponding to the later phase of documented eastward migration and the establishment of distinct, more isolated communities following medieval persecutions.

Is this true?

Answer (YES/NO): YES